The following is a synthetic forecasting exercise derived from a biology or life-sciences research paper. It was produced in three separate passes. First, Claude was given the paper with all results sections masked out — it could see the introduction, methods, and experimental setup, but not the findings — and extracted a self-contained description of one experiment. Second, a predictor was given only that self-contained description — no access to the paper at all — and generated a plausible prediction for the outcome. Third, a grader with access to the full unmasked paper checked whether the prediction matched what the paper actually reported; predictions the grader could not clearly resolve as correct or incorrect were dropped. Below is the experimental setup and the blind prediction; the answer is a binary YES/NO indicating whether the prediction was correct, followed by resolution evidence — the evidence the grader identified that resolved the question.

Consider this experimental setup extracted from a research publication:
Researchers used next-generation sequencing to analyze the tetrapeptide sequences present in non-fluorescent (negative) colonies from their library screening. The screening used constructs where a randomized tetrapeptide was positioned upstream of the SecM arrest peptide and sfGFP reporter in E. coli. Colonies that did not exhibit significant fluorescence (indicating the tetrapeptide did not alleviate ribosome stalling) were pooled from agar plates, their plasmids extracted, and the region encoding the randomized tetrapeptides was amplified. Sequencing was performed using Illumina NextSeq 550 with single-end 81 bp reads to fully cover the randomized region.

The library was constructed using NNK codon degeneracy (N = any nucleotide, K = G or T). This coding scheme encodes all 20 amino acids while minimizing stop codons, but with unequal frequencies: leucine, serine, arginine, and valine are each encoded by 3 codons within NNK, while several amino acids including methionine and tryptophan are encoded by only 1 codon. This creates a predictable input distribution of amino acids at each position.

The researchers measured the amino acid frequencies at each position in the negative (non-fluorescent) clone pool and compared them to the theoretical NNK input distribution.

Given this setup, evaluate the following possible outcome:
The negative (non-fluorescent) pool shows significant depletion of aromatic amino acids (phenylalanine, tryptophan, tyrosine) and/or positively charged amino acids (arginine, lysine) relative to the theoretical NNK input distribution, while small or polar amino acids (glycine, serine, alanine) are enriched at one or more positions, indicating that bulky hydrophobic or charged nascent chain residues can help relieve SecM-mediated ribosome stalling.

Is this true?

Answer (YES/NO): NO